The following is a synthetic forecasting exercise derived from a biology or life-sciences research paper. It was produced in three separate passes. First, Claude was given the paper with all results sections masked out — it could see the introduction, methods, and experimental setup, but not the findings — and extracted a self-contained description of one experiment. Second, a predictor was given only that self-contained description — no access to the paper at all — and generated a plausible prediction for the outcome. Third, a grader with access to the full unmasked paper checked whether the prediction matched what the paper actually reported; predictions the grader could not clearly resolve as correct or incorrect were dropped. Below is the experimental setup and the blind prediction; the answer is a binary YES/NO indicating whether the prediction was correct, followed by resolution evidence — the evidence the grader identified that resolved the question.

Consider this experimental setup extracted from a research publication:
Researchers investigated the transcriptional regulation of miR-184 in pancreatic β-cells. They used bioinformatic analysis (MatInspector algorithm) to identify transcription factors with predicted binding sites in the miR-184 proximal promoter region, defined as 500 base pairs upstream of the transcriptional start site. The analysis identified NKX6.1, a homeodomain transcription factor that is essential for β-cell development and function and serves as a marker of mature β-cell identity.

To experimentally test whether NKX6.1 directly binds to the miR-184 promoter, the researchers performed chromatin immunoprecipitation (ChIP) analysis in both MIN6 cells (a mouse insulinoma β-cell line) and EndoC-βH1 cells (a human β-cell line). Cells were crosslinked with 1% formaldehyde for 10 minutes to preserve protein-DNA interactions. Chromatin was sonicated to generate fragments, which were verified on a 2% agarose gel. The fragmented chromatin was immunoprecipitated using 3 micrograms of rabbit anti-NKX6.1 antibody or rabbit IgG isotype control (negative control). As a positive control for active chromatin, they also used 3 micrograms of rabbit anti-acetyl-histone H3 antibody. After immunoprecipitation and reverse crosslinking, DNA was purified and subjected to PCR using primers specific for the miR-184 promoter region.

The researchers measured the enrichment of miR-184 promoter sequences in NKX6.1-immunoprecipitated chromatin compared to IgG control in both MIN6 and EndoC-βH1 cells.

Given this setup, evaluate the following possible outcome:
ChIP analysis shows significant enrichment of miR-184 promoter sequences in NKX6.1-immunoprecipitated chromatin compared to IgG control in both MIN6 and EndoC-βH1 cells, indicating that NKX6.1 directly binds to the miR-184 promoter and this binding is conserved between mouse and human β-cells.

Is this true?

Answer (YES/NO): YES